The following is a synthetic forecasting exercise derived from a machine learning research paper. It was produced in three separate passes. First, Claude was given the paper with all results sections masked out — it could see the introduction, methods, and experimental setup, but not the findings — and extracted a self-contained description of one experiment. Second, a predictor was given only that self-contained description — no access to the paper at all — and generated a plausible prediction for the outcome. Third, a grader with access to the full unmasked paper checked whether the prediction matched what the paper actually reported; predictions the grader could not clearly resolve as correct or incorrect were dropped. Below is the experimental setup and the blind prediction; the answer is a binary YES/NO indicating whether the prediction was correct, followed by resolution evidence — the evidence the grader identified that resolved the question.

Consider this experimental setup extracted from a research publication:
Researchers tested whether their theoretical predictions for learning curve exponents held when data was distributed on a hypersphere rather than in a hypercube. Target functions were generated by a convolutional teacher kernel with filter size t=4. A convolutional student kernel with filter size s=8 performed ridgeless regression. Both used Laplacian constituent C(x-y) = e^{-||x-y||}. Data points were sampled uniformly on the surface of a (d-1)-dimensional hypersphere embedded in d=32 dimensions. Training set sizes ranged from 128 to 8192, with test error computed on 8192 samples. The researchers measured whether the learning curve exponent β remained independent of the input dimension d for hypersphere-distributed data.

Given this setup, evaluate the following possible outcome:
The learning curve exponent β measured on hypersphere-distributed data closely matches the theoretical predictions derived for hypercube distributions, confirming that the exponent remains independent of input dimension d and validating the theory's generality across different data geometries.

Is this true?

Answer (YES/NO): YES